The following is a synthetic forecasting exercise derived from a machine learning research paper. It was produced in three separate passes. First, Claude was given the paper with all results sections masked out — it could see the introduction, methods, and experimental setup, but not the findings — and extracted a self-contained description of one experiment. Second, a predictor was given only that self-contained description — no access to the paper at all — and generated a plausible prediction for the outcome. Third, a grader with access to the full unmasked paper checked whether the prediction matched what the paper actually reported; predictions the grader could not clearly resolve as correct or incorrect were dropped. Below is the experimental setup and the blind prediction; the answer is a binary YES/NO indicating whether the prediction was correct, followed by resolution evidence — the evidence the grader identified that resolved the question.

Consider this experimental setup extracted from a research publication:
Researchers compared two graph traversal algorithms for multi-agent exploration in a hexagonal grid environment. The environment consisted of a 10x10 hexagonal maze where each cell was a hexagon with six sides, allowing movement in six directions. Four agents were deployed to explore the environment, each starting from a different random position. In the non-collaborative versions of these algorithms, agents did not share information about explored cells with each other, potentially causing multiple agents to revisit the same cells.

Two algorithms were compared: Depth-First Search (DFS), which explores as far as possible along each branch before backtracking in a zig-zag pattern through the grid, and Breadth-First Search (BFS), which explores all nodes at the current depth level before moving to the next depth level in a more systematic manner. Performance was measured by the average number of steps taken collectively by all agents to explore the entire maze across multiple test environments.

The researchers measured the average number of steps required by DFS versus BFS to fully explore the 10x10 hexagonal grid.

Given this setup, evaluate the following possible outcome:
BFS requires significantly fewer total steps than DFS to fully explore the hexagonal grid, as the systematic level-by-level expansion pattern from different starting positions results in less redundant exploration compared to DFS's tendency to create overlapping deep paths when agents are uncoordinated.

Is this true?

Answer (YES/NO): NO